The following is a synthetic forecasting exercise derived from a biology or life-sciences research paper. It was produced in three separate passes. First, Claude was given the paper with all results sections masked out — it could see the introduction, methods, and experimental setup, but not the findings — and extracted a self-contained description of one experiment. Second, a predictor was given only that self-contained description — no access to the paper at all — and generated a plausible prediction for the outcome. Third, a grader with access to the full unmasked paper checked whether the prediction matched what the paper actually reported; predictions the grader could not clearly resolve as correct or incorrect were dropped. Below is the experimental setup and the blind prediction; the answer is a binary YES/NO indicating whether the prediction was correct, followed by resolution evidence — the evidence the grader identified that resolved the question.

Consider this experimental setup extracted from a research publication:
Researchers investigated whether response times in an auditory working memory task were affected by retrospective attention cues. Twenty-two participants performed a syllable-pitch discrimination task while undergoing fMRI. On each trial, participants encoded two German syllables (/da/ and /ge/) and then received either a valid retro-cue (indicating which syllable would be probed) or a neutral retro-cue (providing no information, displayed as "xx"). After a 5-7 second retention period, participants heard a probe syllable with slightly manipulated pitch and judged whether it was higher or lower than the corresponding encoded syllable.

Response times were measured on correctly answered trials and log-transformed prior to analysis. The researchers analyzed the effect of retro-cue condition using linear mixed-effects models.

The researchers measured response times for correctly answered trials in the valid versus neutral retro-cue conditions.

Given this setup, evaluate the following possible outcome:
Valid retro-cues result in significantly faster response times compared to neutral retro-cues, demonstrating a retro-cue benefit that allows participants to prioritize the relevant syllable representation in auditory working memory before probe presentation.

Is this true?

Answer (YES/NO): YES